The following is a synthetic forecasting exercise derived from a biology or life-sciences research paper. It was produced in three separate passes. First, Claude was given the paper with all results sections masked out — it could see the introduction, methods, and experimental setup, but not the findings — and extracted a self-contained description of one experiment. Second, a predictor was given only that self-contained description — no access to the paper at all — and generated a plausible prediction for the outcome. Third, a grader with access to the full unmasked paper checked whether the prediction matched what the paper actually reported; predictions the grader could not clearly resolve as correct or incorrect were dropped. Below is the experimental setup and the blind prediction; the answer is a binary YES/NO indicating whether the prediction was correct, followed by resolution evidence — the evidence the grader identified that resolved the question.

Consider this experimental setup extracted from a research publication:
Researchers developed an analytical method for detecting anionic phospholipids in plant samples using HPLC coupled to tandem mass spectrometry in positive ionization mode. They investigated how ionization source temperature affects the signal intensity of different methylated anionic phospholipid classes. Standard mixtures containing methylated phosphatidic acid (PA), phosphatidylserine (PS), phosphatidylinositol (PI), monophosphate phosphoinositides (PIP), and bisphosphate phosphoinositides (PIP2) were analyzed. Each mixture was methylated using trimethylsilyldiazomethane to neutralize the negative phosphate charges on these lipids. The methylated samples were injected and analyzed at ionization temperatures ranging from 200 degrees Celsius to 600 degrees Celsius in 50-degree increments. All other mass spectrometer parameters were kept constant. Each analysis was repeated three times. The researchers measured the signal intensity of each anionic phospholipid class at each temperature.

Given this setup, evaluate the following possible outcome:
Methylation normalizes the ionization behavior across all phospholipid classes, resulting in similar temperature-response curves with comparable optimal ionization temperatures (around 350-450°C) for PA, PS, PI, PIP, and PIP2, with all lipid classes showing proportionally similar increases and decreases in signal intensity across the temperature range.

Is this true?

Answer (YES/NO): NO